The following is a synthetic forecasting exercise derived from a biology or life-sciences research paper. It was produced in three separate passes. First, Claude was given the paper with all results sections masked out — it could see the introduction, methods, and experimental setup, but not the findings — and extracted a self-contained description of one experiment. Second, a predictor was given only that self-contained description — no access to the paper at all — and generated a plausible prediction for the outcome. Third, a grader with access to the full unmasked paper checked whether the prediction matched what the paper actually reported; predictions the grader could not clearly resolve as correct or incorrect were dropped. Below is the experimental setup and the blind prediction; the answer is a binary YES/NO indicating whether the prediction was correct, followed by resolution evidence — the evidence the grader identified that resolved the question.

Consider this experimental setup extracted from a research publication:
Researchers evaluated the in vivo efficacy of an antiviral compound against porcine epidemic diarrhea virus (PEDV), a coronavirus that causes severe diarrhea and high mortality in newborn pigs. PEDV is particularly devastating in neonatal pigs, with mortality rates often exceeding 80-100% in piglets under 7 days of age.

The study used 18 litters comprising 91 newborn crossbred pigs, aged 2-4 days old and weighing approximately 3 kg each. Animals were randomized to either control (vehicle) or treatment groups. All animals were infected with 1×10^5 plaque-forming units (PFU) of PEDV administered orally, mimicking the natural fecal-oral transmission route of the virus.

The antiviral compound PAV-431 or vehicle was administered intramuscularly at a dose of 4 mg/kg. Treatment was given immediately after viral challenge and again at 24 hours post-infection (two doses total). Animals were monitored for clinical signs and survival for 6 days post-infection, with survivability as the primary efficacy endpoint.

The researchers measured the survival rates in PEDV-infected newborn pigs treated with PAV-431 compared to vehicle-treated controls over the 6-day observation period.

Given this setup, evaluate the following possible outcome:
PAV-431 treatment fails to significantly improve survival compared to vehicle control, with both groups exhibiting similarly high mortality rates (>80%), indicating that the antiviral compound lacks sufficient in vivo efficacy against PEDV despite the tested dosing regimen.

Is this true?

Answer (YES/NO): NO